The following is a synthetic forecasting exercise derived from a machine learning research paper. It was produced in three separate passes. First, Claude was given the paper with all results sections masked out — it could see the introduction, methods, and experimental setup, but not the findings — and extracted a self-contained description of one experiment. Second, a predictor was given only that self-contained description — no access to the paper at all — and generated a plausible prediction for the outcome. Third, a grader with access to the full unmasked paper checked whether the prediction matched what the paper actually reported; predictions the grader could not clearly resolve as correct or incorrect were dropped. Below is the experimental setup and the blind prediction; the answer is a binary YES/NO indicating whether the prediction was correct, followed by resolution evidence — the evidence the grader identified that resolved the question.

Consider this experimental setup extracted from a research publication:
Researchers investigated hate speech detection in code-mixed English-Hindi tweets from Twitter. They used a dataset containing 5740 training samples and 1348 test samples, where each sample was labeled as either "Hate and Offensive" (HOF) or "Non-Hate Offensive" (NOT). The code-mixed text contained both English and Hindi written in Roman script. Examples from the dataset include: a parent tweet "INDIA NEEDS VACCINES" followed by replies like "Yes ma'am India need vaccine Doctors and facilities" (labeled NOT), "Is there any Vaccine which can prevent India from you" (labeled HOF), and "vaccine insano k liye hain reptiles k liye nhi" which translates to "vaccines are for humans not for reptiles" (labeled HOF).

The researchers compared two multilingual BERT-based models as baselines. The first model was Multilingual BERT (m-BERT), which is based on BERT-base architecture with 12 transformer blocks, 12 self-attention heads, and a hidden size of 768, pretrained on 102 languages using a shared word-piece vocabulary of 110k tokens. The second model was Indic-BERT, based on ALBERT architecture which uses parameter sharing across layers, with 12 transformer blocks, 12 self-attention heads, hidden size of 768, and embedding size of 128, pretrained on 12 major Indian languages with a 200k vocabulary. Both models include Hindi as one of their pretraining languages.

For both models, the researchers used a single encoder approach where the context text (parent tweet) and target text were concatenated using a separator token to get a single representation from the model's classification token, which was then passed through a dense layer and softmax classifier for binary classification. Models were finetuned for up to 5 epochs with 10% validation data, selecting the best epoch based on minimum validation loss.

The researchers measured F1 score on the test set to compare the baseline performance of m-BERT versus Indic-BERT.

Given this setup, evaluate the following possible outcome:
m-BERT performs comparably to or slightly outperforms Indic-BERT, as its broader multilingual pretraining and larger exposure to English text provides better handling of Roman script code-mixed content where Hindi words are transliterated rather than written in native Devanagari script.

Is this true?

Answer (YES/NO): NO